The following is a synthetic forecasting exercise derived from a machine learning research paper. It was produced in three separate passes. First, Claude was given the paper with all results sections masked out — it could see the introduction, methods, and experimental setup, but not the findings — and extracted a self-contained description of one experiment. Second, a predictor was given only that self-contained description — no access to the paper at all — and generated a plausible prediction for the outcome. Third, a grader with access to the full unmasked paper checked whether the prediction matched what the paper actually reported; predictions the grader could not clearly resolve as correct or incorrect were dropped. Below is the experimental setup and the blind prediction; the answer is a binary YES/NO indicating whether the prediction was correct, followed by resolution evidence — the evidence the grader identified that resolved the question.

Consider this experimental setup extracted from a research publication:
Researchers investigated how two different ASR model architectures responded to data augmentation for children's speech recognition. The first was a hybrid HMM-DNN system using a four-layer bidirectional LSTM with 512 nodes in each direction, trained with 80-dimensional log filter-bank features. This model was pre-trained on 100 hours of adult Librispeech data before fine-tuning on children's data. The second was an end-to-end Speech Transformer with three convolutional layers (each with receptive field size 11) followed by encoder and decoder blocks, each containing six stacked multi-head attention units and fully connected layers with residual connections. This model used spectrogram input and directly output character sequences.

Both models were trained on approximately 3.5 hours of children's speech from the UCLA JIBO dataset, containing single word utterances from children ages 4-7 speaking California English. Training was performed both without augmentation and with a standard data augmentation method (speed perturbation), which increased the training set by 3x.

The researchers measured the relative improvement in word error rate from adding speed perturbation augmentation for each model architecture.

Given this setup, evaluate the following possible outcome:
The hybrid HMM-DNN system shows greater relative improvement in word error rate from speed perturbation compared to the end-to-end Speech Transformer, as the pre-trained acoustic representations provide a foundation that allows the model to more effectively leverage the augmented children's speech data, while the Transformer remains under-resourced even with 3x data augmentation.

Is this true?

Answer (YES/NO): YES